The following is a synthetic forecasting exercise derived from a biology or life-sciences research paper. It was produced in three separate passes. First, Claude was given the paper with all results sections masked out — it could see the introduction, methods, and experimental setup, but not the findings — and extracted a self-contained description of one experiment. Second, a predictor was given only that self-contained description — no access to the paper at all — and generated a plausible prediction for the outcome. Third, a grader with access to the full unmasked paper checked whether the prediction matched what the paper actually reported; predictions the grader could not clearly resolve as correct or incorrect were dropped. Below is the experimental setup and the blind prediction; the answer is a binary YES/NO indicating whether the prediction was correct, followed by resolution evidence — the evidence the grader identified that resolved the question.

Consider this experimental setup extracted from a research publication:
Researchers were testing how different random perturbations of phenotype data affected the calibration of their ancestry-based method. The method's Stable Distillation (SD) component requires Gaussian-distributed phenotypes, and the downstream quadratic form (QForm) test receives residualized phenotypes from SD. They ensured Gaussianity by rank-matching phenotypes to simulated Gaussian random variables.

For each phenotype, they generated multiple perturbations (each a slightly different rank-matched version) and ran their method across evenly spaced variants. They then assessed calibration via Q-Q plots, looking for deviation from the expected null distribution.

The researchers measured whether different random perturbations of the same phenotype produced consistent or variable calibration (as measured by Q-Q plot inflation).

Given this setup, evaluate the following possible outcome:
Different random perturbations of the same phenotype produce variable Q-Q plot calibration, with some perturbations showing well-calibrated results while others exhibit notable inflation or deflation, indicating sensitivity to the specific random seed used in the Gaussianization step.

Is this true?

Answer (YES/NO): YES